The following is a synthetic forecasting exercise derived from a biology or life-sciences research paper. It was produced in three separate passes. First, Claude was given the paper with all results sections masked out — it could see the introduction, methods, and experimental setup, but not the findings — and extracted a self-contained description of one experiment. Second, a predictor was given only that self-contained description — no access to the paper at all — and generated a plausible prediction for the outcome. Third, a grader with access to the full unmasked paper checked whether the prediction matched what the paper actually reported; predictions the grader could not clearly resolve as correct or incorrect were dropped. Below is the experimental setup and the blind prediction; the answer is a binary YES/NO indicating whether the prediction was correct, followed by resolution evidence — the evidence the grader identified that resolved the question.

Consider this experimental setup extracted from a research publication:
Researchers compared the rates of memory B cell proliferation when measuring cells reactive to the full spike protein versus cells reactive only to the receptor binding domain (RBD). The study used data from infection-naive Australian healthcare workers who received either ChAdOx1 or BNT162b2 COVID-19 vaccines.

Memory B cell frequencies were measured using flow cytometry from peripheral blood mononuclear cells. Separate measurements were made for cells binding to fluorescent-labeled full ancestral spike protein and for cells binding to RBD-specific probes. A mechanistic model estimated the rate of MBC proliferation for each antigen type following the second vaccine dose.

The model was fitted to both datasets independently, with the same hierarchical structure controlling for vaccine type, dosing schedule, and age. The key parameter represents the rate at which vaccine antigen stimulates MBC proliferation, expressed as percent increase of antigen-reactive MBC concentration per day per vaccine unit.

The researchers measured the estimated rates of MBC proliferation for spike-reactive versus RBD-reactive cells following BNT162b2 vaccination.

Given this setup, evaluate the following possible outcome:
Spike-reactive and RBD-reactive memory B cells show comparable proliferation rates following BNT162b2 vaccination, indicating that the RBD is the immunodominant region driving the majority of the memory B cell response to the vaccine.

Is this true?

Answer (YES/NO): NO